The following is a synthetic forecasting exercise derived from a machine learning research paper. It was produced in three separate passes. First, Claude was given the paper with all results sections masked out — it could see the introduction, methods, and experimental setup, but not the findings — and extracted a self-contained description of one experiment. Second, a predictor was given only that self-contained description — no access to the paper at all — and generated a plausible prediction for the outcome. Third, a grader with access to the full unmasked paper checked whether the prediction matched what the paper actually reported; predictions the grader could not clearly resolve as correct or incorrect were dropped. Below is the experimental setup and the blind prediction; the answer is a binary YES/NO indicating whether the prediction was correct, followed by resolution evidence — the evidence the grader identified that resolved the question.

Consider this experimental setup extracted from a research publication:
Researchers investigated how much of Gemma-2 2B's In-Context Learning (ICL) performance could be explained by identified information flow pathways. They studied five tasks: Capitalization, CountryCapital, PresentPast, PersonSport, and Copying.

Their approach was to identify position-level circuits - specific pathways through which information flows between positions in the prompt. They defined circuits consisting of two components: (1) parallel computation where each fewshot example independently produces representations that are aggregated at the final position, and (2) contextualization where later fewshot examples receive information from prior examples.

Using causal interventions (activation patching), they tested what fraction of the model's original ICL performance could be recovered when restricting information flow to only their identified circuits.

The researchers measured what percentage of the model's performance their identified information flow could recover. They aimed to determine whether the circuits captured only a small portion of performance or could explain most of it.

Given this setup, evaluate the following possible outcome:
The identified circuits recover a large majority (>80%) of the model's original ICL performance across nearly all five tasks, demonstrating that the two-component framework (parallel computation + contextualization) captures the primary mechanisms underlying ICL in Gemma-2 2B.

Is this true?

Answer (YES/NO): YES